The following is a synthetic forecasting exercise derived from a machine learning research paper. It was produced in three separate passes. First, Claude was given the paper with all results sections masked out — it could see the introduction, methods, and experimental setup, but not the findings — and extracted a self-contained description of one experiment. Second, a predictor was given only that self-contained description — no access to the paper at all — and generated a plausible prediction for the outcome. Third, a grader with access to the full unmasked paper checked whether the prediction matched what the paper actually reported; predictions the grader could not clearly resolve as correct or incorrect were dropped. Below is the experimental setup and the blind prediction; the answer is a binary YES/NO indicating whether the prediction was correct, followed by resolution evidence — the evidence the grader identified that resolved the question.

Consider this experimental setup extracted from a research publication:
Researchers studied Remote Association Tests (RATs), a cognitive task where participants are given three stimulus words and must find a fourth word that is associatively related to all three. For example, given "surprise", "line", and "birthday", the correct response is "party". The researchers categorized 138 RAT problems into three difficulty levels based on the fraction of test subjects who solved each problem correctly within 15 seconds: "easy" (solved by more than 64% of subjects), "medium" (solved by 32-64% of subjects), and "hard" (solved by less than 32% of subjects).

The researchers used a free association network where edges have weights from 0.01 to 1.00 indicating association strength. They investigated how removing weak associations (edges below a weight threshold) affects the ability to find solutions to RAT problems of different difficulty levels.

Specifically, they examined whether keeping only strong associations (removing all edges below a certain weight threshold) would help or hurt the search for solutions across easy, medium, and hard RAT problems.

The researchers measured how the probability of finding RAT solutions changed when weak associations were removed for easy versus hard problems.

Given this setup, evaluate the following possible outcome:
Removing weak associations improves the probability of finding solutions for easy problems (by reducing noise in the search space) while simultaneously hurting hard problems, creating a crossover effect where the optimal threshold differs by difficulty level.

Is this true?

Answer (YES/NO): NO